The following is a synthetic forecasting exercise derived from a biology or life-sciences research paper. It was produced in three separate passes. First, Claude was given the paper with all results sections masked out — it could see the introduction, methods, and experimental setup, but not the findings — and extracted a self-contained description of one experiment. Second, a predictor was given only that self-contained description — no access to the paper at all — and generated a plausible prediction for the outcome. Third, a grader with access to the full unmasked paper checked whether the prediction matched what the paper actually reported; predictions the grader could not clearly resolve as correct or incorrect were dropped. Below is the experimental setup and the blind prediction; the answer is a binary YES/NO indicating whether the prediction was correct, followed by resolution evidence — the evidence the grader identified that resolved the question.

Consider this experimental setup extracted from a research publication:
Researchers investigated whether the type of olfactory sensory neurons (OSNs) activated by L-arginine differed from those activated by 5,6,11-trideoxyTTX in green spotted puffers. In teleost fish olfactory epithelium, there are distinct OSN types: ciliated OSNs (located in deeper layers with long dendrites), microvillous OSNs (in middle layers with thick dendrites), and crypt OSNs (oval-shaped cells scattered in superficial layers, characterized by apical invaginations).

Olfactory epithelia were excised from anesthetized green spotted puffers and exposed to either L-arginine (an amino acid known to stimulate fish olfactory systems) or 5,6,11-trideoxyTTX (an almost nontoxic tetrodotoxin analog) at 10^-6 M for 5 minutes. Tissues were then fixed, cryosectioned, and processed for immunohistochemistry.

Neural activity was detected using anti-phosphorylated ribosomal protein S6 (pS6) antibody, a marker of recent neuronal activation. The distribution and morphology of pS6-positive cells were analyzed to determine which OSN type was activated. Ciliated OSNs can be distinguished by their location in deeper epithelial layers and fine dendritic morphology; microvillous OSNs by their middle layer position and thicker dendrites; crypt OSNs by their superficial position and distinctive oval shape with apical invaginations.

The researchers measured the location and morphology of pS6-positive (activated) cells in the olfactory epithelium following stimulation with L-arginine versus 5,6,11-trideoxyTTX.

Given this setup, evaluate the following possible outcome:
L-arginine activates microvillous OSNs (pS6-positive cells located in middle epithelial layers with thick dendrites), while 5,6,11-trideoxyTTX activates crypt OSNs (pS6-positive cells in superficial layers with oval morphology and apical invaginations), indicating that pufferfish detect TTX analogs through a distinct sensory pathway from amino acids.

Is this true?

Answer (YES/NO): NO